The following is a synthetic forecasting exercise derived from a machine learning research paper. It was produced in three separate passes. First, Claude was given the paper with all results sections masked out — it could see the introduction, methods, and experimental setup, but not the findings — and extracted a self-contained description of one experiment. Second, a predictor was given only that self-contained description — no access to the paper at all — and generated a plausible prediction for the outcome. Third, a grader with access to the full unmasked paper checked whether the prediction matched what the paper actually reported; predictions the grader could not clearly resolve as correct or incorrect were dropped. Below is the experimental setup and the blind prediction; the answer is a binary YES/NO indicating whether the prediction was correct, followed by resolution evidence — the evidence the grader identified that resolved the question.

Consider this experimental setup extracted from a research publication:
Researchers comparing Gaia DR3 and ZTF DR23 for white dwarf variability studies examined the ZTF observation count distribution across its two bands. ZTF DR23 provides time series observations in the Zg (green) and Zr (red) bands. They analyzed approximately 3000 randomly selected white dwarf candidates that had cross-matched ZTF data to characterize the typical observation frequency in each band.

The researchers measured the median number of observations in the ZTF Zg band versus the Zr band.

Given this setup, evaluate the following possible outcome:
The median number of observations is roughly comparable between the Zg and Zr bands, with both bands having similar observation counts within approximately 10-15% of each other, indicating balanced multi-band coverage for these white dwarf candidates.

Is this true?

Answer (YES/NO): NO